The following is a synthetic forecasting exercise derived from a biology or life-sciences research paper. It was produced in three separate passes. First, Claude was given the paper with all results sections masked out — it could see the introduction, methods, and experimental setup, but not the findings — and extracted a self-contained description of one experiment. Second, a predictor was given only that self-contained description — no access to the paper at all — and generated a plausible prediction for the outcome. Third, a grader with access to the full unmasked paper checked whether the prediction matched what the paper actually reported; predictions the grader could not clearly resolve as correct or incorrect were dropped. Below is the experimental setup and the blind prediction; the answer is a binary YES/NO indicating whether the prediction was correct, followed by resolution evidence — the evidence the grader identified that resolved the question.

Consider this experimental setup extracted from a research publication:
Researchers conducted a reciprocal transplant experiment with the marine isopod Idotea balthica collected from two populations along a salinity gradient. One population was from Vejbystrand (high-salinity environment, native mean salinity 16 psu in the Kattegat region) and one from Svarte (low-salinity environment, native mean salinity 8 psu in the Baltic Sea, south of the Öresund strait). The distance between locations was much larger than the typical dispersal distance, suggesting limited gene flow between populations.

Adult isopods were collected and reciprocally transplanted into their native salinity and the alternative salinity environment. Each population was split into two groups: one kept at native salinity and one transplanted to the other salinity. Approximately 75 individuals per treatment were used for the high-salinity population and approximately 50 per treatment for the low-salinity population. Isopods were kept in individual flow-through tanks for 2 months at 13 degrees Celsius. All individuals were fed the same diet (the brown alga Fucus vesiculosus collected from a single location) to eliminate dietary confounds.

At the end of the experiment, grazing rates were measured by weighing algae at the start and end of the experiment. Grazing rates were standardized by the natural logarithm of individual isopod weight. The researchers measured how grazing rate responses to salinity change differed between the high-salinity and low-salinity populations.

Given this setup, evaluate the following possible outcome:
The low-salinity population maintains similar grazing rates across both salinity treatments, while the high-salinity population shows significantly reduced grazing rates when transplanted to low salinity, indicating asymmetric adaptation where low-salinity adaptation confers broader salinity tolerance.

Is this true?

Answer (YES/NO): NO